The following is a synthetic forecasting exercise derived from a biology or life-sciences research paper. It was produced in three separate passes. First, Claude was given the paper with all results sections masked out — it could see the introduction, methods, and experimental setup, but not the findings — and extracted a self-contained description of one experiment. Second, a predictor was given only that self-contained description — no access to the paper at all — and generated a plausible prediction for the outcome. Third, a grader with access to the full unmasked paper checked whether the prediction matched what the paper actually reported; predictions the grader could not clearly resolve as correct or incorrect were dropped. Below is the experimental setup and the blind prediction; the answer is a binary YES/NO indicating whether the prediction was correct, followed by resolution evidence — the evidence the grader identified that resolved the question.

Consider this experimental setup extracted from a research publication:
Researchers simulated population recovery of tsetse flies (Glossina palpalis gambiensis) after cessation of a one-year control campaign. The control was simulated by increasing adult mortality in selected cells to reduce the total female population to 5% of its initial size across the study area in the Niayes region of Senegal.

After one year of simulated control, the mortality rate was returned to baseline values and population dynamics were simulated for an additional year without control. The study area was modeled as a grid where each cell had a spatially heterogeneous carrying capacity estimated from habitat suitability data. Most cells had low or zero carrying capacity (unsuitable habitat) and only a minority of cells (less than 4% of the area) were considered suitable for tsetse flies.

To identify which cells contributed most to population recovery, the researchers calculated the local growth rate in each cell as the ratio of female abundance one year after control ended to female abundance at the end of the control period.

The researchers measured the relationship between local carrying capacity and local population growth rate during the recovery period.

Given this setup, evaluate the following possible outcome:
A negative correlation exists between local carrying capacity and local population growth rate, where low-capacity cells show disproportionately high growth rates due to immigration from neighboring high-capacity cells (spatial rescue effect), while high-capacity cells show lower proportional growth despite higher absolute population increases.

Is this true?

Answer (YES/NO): NO